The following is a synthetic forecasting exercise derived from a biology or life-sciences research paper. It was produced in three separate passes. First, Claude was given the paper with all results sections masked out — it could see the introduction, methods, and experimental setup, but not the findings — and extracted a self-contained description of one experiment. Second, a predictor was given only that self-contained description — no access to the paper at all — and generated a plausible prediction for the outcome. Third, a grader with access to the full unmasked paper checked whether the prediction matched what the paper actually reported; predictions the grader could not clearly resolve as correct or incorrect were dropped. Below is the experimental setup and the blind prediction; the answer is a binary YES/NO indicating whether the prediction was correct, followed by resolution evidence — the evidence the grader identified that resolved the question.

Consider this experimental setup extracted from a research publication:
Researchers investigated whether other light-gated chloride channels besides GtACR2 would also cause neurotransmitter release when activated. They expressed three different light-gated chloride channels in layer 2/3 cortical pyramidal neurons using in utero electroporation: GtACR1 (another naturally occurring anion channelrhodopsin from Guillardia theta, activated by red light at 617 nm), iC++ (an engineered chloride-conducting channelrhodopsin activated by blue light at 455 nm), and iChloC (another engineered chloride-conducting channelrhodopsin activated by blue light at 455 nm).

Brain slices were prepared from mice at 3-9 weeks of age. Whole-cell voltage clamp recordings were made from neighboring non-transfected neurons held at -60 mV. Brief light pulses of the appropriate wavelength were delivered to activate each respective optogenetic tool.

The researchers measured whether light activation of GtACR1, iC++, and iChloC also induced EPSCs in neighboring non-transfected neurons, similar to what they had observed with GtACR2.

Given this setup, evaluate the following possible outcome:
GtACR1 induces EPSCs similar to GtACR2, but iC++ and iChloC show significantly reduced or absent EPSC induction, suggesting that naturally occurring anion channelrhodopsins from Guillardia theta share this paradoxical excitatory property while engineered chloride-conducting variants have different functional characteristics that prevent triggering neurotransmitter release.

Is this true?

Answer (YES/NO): NO